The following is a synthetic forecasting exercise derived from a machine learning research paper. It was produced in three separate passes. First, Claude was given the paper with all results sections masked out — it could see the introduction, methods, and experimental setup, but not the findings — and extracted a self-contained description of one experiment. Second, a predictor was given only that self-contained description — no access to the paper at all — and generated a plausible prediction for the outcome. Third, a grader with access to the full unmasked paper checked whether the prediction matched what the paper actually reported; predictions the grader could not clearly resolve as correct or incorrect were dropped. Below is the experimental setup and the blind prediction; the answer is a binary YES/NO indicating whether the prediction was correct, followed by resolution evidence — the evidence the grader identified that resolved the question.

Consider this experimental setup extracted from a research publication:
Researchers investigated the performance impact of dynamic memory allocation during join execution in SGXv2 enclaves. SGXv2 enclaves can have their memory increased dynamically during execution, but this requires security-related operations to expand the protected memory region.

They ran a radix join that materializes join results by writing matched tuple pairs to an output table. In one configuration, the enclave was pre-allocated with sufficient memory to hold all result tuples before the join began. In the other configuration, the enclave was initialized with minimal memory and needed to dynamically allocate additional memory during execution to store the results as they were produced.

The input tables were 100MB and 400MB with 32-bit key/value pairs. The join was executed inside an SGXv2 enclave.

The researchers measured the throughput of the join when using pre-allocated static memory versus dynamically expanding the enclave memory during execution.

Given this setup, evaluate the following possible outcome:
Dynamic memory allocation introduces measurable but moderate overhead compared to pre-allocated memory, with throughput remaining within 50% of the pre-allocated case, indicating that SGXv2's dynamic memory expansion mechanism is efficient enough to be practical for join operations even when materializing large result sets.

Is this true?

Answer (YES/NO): NO